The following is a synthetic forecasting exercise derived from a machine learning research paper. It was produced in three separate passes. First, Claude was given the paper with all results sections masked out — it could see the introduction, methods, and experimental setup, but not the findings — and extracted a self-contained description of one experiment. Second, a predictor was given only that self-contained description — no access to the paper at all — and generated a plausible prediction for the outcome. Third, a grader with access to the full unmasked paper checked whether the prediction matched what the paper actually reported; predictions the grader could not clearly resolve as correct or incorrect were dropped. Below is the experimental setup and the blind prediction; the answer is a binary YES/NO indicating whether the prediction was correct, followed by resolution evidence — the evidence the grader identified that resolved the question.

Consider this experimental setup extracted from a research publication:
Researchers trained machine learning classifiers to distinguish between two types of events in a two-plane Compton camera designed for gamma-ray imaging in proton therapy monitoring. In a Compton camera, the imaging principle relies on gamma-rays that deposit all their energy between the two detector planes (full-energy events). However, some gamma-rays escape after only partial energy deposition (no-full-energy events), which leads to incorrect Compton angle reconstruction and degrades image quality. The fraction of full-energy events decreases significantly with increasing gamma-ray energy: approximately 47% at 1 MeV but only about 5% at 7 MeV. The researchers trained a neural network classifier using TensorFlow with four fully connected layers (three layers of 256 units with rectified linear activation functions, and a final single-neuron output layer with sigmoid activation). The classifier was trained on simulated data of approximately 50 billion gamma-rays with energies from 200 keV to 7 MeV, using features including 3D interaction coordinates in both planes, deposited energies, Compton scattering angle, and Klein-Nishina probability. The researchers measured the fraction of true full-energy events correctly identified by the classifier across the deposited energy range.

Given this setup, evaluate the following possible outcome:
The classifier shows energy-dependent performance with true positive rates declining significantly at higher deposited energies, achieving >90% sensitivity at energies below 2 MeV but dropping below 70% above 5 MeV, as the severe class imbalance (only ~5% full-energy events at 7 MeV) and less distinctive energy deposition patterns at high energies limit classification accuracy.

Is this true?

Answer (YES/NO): NO